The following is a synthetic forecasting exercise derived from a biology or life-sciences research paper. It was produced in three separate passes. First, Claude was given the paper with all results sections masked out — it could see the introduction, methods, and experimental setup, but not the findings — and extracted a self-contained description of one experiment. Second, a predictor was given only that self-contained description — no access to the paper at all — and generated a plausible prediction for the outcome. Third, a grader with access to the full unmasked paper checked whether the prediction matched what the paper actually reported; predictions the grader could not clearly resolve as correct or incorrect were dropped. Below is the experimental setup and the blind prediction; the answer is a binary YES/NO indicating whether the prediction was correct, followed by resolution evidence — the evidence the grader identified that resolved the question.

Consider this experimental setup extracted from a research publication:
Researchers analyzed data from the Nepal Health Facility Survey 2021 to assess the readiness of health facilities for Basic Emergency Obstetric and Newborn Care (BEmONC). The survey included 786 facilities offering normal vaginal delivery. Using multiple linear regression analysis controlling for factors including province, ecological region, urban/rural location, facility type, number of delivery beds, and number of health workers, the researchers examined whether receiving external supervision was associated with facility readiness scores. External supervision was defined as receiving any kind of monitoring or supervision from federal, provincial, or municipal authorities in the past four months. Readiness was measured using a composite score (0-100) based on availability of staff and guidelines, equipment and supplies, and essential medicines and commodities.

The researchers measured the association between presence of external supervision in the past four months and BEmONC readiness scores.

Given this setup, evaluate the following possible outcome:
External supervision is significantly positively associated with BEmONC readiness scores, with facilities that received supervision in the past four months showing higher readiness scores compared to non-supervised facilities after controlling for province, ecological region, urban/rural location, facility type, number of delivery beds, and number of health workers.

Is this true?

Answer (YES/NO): YES